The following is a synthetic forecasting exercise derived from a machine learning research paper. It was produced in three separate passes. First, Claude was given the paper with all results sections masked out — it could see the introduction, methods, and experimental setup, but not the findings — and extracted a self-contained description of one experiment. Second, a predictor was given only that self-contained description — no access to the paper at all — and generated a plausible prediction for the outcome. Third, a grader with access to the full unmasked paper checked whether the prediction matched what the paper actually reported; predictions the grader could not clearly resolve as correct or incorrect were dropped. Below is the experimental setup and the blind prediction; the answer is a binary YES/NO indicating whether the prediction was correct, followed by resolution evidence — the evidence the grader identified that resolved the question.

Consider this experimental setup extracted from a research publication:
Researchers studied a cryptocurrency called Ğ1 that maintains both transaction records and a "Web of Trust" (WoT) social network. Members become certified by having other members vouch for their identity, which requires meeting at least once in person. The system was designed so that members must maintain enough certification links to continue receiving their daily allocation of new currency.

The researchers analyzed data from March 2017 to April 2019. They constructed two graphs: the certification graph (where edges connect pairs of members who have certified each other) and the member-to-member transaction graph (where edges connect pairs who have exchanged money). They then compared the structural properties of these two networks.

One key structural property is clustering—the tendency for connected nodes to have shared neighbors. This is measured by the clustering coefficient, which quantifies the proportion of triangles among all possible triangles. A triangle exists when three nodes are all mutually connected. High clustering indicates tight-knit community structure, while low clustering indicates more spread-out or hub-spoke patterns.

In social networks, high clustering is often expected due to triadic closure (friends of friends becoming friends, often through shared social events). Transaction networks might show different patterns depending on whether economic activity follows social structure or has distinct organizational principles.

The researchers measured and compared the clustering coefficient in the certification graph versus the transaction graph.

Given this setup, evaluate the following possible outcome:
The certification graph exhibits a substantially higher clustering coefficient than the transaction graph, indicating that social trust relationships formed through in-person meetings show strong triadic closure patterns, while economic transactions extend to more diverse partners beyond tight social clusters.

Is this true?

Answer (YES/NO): YES